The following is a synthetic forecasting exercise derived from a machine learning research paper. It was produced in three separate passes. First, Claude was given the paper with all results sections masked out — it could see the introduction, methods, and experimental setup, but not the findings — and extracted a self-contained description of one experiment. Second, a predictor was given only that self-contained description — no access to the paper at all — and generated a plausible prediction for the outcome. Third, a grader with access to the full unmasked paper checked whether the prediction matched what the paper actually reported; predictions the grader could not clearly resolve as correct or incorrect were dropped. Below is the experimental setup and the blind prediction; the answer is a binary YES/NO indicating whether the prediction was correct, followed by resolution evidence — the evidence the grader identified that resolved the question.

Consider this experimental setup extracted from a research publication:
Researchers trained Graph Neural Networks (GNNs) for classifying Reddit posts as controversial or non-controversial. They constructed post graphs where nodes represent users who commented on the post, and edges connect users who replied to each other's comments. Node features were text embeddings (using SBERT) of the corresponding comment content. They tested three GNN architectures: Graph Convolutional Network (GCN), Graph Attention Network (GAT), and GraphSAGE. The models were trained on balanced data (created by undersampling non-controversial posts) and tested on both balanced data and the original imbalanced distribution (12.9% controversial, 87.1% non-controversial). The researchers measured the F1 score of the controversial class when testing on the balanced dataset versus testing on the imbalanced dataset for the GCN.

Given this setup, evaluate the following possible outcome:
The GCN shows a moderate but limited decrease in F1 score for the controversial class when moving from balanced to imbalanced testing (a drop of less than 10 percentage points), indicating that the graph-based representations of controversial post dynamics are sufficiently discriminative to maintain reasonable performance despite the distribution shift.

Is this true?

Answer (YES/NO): NO